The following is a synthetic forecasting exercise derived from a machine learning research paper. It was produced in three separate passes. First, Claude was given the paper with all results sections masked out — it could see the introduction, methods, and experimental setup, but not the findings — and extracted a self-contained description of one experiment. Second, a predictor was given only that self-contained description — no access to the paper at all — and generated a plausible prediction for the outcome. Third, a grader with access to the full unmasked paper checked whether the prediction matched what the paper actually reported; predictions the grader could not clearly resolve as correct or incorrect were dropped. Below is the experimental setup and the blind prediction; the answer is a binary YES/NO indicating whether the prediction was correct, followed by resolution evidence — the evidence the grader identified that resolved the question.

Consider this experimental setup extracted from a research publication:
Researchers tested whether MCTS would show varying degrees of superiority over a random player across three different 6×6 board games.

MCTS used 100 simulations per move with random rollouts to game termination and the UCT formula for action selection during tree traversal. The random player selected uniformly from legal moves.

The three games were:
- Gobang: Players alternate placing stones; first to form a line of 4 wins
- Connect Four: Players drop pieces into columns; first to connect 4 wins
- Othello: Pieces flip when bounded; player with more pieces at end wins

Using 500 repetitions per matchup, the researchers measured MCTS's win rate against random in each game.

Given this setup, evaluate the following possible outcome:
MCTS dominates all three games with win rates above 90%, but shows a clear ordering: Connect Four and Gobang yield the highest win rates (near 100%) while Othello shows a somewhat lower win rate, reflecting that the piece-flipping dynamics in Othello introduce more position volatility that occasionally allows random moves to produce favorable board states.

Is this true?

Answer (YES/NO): NO